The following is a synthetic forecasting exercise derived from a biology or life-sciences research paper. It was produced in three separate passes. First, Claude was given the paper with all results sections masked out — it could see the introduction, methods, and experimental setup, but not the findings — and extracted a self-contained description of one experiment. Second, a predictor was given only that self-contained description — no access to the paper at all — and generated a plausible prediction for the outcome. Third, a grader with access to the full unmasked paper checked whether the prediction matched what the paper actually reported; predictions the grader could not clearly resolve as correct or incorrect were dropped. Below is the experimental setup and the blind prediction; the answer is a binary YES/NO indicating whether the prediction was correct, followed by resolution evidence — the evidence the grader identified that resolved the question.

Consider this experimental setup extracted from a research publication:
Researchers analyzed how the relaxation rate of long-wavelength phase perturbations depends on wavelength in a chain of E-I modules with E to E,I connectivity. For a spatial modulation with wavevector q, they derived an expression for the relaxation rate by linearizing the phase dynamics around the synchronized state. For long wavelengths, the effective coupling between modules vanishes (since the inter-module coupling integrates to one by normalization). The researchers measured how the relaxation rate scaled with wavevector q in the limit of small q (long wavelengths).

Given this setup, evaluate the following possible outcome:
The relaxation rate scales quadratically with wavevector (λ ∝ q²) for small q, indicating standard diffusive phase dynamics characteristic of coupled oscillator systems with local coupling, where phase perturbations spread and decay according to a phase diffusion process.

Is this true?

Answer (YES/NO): YES